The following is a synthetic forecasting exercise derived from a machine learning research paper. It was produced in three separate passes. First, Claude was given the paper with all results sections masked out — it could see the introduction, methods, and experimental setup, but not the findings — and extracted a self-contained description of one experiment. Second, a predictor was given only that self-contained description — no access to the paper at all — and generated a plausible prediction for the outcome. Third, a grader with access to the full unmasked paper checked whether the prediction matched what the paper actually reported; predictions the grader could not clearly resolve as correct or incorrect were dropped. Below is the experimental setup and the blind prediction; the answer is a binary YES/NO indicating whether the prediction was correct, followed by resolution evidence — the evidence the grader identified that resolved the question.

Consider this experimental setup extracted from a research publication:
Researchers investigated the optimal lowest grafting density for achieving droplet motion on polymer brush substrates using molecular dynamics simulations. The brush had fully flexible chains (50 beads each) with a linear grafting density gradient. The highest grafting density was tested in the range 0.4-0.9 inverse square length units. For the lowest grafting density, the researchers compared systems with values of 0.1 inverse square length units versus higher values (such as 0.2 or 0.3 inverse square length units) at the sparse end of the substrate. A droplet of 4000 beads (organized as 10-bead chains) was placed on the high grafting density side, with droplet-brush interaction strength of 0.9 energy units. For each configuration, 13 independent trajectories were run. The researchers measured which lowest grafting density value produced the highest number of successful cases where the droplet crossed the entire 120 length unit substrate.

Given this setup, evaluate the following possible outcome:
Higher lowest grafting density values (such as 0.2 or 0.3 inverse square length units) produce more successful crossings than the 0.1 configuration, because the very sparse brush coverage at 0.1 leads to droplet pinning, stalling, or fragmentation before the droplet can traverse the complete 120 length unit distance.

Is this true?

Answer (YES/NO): NO